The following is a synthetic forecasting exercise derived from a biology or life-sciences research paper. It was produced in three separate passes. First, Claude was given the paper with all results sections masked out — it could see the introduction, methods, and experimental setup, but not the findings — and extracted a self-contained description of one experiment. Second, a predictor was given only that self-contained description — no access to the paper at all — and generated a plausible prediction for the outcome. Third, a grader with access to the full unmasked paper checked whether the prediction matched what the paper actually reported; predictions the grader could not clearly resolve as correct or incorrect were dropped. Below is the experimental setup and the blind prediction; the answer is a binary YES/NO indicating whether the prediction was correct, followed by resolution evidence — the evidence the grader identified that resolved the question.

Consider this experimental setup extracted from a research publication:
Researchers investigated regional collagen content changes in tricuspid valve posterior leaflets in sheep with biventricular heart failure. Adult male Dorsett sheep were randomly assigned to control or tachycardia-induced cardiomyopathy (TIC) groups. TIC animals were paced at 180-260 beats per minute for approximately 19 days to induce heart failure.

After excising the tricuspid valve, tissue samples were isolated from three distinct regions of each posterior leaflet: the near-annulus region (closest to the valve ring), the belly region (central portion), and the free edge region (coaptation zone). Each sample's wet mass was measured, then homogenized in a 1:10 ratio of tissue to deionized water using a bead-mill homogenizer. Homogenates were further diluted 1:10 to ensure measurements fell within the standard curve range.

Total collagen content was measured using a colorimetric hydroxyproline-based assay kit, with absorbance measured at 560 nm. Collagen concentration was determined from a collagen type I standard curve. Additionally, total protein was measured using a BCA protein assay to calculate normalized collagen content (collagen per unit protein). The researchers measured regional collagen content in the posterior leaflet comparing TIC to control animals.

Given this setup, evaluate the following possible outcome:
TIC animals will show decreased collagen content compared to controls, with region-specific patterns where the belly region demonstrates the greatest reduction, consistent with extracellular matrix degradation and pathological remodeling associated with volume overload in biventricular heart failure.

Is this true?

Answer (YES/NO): NO